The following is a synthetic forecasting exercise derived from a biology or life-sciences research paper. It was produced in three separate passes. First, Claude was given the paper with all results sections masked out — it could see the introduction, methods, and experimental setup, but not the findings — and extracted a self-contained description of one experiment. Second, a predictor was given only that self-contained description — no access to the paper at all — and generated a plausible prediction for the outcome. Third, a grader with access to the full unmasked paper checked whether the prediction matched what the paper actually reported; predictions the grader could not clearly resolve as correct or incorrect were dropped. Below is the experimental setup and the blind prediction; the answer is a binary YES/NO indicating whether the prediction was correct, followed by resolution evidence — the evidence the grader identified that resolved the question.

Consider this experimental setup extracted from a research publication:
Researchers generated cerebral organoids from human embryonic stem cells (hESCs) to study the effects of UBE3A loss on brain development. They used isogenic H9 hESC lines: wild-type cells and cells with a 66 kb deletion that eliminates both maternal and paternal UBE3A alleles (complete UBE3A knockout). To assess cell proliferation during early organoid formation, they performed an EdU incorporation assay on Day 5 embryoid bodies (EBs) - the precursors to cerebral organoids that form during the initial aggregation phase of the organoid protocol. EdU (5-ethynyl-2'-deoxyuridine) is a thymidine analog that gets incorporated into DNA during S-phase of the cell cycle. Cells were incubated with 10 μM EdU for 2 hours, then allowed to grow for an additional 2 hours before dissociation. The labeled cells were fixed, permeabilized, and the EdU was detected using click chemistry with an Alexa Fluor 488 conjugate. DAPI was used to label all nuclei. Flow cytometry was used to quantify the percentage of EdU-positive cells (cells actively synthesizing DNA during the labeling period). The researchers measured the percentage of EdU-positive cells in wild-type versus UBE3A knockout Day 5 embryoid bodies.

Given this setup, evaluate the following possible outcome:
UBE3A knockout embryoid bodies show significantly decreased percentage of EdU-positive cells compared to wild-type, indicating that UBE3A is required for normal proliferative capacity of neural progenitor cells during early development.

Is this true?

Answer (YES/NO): YES